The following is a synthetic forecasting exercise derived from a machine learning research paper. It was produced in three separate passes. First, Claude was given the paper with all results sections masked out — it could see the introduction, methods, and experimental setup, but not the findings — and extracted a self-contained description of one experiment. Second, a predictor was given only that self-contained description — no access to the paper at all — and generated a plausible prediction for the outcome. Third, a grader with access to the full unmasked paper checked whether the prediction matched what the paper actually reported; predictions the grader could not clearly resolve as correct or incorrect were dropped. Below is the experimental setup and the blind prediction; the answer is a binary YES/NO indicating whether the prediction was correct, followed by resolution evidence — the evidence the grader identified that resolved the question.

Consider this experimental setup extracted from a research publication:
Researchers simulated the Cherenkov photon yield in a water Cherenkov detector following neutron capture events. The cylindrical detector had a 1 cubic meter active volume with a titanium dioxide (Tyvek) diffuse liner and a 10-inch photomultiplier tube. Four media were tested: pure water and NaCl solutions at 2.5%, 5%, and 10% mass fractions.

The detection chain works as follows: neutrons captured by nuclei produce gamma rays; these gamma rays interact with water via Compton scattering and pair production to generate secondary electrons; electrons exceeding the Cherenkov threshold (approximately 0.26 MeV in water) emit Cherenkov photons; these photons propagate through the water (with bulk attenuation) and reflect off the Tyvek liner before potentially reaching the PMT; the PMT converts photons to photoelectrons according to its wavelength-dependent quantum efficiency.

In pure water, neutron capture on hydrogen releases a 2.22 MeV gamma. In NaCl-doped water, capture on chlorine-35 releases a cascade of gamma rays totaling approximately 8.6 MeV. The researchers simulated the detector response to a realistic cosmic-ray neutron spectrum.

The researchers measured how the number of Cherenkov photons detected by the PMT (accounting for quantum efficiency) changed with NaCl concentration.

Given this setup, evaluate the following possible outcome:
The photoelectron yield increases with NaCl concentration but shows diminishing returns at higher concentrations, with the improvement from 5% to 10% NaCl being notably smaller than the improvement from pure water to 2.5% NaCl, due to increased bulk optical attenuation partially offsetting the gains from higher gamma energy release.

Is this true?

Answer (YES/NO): YES